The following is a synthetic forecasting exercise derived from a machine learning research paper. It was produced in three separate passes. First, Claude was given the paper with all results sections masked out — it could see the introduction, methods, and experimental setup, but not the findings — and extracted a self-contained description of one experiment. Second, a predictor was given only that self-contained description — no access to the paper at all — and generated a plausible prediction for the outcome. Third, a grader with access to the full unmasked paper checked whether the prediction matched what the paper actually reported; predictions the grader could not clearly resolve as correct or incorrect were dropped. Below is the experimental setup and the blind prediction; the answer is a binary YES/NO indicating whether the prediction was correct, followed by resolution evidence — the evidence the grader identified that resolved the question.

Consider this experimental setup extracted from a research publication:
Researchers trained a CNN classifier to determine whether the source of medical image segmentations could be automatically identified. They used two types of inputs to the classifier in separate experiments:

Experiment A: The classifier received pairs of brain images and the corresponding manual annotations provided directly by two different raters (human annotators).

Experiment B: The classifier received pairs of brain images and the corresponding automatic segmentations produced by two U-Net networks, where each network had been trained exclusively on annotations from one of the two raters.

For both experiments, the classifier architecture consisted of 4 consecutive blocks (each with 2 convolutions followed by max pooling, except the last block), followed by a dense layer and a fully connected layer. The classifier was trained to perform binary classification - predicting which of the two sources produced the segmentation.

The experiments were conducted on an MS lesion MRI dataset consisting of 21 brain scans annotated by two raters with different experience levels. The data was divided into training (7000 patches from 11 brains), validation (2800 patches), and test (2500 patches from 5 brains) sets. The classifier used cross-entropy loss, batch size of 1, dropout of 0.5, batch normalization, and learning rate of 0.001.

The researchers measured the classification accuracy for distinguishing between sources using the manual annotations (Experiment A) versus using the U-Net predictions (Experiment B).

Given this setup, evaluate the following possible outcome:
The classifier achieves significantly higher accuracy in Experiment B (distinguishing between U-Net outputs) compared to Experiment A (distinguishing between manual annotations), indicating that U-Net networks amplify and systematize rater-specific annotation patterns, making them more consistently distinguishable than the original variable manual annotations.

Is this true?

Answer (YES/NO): YES